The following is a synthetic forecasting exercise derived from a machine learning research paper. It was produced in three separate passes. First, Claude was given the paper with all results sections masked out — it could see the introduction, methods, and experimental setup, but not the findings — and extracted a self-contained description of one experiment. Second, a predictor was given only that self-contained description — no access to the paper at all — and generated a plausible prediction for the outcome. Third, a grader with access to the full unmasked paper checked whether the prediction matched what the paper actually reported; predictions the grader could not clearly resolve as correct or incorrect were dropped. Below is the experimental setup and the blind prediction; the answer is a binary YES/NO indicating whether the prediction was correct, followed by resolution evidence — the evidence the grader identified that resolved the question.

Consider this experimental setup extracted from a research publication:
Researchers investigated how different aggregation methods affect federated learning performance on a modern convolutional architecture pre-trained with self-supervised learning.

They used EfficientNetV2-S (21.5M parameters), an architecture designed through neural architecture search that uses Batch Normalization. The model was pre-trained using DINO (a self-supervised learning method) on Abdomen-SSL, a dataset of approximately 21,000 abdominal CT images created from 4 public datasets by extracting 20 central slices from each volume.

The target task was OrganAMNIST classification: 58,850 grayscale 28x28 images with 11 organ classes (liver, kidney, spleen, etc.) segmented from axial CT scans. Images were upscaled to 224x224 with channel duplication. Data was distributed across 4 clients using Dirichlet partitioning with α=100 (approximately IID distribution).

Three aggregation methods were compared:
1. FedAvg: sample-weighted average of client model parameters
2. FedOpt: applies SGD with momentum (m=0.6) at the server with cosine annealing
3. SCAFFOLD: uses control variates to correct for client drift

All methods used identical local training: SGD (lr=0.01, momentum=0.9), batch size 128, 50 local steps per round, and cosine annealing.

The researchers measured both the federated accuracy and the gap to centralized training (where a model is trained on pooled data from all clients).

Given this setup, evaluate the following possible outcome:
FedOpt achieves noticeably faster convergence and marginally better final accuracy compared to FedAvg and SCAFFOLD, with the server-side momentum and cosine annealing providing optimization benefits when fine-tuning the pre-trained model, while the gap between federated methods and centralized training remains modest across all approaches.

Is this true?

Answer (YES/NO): NO